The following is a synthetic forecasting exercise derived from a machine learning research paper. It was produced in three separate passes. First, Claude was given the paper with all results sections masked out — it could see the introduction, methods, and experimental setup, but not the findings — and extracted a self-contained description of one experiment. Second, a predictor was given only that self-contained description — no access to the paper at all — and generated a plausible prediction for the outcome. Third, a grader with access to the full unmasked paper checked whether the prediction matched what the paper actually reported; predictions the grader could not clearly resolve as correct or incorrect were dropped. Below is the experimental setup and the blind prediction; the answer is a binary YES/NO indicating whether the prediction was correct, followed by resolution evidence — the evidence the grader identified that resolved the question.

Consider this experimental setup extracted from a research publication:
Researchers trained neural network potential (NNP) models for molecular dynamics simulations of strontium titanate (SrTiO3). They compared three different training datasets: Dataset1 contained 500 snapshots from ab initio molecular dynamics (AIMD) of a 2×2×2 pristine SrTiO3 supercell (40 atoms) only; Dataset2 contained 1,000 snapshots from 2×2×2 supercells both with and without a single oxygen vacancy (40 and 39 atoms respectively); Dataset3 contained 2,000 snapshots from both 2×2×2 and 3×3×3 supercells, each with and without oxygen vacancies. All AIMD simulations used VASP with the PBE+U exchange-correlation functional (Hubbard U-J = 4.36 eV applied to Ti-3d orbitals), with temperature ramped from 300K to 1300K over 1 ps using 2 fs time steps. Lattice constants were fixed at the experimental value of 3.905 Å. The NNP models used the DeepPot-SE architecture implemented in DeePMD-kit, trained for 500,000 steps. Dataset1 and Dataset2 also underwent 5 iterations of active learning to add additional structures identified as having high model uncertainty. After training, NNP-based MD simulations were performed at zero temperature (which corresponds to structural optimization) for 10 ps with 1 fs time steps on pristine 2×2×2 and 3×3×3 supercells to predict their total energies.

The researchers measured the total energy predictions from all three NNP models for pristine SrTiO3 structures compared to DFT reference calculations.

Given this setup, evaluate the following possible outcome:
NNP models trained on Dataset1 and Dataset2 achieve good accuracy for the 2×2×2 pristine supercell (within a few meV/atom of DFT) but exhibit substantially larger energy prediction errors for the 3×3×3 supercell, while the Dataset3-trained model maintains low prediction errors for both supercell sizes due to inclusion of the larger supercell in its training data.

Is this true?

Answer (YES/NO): NO